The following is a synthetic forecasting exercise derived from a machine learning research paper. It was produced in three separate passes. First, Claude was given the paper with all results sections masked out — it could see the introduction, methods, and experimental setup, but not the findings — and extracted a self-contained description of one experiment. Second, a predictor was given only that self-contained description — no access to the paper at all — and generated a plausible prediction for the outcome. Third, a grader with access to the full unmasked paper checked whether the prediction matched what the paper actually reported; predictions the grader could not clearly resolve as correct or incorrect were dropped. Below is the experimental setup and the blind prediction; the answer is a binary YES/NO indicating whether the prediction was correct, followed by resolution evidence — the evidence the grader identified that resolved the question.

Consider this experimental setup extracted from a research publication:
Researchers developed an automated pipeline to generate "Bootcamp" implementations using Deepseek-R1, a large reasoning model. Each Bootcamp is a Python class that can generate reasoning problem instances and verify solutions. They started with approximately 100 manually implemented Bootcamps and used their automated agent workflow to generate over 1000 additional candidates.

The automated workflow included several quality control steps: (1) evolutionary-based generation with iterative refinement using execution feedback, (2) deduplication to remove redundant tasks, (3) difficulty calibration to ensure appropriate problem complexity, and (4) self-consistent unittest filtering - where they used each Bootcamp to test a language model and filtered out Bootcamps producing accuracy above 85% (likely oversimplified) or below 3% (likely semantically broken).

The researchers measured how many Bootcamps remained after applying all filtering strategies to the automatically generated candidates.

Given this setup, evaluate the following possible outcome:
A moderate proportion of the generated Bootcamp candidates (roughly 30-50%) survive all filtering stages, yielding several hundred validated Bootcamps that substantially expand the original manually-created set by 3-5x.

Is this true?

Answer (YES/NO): NO